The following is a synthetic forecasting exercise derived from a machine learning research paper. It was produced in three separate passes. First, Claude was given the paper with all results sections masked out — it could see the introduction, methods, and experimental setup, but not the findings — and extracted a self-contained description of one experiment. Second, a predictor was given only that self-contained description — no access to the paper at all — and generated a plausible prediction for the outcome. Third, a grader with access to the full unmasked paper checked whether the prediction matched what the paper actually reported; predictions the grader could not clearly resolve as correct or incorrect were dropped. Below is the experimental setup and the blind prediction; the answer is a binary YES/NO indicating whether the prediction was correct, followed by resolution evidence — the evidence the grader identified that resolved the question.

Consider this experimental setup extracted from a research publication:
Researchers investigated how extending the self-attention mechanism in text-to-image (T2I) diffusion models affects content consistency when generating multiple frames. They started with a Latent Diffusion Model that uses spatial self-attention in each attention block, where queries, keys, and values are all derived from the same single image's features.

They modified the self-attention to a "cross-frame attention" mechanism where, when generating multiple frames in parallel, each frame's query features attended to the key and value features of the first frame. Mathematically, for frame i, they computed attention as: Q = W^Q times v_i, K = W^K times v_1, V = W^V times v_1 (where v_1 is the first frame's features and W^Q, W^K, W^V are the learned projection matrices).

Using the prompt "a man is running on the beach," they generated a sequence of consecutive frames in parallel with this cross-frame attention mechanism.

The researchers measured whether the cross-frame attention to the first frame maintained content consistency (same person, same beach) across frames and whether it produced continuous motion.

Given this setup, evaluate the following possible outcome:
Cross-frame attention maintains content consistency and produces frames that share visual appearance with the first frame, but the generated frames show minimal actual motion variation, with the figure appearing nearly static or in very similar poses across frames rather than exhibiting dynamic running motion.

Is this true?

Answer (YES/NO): NO